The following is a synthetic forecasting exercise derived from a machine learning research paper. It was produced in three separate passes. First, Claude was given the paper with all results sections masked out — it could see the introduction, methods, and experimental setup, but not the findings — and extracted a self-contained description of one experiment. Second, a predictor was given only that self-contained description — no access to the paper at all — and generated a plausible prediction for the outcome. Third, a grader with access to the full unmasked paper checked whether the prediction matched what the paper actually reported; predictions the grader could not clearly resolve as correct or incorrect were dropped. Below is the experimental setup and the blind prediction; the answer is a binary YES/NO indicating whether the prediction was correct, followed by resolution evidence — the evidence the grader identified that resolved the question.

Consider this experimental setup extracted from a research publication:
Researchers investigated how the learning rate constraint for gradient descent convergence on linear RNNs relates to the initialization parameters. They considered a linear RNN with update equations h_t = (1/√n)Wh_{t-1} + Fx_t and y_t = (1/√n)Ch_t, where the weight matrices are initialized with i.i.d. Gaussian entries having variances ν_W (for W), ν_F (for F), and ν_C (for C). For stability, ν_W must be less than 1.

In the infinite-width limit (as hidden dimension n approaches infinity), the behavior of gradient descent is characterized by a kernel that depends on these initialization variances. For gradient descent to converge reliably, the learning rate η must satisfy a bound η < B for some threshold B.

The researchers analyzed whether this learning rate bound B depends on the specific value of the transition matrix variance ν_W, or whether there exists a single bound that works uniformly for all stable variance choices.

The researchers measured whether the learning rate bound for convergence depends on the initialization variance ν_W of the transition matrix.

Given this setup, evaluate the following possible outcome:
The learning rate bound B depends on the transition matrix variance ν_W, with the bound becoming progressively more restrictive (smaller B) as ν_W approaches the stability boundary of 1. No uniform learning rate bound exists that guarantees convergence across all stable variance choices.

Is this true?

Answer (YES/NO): NO